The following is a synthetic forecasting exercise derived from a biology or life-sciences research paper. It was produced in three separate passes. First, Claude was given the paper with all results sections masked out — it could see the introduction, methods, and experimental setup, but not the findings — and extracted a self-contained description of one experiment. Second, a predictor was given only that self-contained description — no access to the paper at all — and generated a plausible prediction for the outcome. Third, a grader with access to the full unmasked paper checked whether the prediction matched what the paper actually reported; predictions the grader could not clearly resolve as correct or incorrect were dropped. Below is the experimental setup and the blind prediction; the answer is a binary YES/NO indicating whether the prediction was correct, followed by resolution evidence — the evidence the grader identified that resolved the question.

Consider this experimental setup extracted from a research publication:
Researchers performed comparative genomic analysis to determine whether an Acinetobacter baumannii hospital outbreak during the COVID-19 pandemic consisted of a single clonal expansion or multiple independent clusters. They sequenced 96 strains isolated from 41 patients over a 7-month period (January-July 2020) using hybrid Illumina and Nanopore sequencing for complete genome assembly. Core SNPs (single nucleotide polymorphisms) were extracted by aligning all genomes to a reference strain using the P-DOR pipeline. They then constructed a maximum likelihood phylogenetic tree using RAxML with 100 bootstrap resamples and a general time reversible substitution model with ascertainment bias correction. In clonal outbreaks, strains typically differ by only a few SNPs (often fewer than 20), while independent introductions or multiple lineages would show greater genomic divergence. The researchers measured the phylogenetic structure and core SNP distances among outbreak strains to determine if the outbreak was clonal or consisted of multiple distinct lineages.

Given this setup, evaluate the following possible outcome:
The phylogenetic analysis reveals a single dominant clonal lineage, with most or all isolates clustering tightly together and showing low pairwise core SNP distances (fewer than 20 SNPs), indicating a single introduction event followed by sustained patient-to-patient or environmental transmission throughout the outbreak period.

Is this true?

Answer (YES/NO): NO